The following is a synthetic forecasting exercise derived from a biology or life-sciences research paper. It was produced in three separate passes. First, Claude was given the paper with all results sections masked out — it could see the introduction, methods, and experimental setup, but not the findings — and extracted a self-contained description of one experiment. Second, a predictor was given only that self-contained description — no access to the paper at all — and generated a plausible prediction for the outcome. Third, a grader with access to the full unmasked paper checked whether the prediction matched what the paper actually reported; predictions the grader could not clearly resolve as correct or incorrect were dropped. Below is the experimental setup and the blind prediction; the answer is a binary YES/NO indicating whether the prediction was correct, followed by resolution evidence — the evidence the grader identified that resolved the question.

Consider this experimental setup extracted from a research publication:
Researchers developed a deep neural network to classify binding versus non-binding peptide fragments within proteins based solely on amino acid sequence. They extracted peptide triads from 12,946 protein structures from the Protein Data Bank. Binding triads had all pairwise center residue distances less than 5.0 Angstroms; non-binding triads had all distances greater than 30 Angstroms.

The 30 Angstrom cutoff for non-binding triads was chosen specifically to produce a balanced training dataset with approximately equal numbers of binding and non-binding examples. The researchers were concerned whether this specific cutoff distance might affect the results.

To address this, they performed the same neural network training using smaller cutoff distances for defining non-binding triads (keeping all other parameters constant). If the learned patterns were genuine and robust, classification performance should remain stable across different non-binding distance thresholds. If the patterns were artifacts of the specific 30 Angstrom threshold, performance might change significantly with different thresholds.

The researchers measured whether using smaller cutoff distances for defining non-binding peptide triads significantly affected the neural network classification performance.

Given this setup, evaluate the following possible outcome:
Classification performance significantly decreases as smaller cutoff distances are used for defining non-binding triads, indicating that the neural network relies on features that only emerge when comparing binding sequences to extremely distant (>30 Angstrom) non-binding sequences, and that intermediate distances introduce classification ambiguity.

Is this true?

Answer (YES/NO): NO